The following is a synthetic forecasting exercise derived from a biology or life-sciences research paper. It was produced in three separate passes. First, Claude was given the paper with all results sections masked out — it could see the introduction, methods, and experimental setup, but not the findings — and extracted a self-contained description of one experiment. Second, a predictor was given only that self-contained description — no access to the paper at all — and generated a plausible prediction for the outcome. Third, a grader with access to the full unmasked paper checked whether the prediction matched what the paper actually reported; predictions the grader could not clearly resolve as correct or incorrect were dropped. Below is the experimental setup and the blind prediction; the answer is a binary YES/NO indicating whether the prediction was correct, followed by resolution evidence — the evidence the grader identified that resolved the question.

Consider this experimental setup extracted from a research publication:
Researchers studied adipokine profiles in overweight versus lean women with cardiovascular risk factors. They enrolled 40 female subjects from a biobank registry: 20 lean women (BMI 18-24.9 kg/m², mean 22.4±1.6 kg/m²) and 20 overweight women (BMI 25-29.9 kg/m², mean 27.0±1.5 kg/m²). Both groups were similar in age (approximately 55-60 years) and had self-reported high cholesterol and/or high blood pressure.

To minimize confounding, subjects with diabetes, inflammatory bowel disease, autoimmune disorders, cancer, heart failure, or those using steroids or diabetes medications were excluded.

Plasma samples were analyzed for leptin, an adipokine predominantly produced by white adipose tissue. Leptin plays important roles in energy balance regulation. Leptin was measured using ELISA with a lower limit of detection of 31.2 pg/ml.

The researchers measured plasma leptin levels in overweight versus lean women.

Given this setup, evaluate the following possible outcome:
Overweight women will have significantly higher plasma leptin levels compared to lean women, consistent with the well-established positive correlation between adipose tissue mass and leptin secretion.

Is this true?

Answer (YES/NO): YES